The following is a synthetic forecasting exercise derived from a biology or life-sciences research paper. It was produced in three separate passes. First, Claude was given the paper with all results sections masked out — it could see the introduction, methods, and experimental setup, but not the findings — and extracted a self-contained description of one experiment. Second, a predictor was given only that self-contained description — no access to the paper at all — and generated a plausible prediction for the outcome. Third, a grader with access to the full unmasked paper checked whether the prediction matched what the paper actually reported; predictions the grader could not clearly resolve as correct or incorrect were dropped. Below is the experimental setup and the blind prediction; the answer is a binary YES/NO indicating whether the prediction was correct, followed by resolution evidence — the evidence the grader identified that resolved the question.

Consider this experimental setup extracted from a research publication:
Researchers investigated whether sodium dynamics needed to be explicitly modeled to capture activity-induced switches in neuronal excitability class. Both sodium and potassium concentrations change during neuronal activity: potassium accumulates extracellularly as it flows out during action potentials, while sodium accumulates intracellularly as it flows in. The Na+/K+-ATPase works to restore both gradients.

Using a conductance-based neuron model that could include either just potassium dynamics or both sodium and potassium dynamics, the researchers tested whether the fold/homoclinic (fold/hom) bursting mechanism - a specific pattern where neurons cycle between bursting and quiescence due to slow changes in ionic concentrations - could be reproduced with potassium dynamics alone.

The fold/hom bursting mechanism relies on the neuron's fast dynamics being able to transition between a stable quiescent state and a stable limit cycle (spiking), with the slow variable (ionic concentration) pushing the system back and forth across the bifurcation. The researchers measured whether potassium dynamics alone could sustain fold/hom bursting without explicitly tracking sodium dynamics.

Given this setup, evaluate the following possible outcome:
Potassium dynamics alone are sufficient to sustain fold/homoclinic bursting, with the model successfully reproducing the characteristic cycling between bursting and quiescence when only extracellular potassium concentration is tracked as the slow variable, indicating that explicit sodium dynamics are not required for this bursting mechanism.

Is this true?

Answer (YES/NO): YES